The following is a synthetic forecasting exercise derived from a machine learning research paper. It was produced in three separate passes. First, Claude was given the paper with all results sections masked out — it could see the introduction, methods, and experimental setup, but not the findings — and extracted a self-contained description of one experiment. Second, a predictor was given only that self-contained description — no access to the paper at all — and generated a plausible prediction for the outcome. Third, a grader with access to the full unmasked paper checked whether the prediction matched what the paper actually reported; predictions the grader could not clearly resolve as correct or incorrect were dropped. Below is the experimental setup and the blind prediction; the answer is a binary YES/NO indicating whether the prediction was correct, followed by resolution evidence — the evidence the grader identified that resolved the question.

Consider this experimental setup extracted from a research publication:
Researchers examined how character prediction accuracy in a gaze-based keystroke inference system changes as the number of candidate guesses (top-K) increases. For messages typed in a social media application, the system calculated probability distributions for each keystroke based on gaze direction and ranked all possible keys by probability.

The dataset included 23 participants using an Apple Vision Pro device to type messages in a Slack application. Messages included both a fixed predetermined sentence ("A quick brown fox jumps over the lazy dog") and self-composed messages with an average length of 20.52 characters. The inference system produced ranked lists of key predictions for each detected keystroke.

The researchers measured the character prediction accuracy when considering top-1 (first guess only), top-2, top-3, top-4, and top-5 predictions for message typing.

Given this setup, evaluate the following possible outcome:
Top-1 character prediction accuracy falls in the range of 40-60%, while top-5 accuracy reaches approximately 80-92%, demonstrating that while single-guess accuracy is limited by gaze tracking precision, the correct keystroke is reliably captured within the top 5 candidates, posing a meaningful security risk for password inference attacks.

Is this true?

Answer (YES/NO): NO